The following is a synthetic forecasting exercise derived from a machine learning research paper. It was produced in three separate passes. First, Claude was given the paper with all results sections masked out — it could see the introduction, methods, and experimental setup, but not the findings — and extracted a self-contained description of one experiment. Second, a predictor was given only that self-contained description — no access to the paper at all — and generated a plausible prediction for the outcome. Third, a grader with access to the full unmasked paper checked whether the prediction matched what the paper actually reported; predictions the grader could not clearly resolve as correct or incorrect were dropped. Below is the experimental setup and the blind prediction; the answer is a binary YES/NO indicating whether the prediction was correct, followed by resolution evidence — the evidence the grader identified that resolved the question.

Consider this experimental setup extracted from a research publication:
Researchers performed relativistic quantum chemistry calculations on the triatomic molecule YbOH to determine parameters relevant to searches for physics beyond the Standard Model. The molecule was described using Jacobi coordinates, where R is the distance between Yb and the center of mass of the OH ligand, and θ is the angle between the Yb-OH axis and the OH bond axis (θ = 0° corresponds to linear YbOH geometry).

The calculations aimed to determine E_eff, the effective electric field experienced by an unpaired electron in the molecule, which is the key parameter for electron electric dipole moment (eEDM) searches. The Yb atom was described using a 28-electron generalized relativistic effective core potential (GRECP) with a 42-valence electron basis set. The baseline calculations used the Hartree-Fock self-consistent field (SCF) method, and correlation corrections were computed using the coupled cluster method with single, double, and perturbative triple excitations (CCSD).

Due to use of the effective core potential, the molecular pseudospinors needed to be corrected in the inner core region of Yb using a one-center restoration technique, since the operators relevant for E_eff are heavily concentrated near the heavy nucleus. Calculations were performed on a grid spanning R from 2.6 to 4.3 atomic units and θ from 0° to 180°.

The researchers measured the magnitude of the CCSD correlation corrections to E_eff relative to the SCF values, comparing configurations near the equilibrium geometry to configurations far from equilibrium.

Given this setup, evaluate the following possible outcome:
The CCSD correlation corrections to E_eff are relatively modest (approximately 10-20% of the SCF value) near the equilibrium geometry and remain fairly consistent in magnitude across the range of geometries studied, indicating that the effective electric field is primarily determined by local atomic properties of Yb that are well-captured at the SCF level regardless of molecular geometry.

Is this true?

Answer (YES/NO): NO